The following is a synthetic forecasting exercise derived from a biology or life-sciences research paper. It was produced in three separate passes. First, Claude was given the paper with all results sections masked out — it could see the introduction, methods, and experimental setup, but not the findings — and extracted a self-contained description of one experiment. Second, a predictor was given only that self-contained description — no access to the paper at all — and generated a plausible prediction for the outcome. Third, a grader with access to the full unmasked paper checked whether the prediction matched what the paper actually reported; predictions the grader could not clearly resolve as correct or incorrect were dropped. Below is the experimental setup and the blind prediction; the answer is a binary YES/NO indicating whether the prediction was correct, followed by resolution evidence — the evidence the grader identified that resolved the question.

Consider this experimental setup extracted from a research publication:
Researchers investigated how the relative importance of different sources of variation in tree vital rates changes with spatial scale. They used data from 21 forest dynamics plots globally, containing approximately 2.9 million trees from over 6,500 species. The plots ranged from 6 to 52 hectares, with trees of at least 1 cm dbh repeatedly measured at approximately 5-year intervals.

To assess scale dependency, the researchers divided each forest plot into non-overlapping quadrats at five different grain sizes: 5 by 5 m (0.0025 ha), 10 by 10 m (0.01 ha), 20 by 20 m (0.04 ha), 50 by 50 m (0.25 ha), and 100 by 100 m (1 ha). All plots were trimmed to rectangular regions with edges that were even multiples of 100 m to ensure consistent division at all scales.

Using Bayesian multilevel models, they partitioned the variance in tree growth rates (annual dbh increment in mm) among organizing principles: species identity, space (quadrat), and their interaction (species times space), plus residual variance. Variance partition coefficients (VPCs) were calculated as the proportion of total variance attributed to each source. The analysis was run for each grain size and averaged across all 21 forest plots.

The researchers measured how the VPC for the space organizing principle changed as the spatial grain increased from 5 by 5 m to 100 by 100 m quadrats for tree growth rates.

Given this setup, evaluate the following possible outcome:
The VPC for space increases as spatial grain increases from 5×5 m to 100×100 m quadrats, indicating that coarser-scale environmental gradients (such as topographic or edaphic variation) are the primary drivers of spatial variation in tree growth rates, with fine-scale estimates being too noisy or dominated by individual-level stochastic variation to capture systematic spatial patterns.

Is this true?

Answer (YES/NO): NO